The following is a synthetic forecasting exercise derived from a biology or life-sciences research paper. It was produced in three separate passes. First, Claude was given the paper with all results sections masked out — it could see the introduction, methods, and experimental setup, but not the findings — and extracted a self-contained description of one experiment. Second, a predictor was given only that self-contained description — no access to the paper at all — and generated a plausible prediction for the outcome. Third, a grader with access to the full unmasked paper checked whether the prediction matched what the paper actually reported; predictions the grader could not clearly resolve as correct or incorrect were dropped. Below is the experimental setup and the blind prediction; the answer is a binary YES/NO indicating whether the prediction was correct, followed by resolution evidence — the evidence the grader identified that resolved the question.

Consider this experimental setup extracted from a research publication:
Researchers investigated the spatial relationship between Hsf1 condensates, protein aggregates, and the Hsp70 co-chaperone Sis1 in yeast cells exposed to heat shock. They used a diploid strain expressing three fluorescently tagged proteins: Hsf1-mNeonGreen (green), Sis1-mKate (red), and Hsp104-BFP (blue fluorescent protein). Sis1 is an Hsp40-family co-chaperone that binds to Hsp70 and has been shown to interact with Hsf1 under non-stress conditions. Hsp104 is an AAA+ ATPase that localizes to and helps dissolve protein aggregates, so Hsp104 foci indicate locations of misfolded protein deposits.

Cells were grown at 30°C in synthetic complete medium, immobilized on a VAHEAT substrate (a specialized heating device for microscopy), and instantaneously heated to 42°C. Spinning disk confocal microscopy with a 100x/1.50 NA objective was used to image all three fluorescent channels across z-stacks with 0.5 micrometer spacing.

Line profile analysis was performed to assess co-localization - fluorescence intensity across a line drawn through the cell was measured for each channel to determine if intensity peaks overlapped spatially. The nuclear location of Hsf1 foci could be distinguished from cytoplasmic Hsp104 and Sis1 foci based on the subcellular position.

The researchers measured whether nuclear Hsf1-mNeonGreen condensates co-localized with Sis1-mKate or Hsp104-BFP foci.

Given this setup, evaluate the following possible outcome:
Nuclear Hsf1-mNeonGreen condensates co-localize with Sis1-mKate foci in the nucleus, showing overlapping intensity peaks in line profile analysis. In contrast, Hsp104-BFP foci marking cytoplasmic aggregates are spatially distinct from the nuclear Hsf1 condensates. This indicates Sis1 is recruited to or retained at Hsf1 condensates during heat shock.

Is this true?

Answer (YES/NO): NO